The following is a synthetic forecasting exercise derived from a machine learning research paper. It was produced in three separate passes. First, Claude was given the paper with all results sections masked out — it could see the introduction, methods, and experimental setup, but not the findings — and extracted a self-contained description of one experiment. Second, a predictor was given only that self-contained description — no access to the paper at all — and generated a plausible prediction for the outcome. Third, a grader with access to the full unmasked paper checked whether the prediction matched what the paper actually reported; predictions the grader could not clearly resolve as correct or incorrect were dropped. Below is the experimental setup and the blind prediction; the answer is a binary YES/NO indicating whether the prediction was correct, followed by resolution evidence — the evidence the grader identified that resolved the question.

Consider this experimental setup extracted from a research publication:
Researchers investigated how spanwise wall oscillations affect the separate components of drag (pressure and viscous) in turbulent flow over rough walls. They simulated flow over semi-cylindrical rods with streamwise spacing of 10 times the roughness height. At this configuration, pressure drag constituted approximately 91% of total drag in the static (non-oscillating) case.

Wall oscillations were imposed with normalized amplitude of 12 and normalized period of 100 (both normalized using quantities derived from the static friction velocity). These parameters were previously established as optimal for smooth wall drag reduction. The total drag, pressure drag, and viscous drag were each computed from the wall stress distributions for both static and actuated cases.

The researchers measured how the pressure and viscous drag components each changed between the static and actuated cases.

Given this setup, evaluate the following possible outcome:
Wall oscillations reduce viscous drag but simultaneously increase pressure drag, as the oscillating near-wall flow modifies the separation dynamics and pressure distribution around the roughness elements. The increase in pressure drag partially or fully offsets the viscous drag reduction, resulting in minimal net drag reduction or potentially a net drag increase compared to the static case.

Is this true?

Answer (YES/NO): NO